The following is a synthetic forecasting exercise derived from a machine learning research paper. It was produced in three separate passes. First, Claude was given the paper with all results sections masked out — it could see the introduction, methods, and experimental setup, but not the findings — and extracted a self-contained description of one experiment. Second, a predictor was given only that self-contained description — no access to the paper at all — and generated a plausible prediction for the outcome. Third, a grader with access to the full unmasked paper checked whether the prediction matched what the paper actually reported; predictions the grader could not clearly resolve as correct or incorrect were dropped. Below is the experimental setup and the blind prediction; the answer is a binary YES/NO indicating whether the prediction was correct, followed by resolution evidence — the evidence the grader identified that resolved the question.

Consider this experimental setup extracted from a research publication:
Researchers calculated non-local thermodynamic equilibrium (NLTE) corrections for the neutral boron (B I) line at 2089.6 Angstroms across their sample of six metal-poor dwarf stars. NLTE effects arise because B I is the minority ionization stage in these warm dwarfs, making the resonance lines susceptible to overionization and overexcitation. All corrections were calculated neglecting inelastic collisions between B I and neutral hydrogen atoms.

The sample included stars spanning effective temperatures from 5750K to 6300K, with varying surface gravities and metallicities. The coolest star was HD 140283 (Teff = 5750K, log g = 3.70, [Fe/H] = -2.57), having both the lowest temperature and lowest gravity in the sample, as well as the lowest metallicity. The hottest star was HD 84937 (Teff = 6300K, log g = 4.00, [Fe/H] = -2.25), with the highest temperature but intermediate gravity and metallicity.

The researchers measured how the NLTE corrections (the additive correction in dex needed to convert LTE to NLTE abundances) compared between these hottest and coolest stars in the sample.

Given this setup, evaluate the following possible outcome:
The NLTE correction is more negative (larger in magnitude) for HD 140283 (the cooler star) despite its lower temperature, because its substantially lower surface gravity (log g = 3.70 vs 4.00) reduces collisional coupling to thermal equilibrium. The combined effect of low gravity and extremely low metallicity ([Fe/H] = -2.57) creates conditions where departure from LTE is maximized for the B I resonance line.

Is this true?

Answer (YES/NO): NO